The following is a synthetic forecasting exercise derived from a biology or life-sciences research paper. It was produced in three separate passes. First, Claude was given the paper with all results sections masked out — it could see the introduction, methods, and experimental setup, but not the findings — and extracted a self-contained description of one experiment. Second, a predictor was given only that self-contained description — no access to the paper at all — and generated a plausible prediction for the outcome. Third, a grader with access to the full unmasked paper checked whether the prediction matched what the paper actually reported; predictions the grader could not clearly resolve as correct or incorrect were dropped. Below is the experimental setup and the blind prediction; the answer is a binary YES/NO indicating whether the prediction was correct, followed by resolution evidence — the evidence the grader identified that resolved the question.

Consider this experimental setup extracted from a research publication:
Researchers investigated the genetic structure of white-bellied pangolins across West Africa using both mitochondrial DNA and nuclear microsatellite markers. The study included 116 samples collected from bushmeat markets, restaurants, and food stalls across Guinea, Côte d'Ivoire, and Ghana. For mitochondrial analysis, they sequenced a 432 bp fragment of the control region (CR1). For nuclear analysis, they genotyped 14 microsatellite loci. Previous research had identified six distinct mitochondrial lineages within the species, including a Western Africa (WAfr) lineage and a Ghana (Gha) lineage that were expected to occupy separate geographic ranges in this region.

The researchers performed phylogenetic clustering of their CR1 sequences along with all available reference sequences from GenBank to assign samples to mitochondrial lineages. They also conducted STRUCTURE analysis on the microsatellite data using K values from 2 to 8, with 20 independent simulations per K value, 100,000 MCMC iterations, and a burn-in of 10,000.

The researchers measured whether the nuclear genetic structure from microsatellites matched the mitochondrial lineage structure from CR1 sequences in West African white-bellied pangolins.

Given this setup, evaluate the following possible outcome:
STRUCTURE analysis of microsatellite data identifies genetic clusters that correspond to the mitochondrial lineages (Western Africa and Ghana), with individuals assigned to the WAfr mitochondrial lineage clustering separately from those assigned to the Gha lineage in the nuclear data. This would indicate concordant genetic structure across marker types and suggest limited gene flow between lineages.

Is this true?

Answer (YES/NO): NO